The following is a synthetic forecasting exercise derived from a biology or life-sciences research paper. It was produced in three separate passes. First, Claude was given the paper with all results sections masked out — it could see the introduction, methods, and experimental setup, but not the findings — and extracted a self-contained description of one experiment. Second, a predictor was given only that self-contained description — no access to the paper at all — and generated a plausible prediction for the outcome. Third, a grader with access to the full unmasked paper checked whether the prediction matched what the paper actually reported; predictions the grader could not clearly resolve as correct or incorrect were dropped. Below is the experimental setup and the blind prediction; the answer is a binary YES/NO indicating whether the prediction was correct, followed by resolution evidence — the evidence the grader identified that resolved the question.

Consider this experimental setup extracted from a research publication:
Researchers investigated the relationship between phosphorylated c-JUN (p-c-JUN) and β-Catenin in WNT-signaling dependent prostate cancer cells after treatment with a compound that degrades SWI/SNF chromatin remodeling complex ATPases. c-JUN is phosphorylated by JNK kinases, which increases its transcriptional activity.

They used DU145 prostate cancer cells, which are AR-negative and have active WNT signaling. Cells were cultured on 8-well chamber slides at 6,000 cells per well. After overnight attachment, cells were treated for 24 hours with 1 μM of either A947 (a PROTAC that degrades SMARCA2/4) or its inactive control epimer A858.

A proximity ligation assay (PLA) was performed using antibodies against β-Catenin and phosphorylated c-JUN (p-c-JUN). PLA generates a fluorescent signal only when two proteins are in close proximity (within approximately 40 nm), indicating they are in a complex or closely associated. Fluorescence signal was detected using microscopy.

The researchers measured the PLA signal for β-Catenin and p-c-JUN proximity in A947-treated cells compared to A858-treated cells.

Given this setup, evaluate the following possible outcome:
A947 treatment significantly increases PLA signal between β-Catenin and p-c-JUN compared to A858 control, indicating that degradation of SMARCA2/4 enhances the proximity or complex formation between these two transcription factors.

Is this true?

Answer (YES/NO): NO